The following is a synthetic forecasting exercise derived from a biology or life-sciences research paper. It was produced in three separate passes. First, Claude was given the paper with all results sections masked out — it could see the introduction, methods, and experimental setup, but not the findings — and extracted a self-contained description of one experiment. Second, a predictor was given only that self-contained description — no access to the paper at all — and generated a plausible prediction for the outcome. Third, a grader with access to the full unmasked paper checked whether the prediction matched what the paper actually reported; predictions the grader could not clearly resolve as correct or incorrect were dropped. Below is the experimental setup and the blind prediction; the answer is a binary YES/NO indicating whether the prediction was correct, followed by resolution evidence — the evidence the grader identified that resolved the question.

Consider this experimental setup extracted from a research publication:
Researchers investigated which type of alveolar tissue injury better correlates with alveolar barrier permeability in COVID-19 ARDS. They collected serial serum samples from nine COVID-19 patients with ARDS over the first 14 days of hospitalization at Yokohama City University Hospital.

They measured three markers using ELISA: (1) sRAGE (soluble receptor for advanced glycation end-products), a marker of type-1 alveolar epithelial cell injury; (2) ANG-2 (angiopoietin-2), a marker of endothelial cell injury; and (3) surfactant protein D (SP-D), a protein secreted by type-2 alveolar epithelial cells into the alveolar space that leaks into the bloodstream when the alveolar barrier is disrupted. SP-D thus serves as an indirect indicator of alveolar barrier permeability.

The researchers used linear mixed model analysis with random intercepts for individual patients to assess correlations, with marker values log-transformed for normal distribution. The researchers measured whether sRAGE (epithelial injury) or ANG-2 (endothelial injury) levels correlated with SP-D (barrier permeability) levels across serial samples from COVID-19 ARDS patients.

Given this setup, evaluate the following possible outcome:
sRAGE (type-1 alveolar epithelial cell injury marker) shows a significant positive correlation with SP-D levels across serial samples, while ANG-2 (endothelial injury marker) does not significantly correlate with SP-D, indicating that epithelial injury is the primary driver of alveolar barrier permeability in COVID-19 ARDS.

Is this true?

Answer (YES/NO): NO